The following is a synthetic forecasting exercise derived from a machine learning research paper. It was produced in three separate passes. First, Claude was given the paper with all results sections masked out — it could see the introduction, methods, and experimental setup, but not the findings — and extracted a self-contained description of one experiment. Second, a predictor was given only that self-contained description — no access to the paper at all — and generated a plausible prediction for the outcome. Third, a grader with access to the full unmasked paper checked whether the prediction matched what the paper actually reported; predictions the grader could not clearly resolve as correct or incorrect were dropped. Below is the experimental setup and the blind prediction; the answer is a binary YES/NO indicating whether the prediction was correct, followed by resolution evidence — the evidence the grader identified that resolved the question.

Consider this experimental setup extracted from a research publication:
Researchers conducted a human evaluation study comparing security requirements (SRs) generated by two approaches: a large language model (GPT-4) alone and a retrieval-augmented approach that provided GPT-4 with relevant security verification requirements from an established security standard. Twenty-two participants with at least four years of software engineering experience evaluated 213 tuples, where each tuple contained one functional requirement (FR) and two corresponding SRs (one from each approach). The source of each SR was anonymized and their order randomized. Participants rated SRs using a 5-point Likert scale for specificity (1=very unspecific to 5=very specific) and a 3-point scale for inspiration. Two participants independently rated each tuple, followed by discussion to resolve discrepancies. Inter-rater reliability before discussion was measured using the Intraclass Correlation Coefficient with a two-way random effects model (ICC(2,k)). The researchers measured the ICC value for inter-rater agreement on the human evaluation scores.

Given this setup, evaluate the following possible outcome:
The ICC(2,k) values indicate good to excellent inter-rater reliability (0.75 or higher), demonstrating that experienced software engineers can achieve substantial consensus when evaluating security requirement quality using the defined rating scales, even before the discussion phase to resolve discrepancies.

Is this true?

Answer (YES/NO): YES